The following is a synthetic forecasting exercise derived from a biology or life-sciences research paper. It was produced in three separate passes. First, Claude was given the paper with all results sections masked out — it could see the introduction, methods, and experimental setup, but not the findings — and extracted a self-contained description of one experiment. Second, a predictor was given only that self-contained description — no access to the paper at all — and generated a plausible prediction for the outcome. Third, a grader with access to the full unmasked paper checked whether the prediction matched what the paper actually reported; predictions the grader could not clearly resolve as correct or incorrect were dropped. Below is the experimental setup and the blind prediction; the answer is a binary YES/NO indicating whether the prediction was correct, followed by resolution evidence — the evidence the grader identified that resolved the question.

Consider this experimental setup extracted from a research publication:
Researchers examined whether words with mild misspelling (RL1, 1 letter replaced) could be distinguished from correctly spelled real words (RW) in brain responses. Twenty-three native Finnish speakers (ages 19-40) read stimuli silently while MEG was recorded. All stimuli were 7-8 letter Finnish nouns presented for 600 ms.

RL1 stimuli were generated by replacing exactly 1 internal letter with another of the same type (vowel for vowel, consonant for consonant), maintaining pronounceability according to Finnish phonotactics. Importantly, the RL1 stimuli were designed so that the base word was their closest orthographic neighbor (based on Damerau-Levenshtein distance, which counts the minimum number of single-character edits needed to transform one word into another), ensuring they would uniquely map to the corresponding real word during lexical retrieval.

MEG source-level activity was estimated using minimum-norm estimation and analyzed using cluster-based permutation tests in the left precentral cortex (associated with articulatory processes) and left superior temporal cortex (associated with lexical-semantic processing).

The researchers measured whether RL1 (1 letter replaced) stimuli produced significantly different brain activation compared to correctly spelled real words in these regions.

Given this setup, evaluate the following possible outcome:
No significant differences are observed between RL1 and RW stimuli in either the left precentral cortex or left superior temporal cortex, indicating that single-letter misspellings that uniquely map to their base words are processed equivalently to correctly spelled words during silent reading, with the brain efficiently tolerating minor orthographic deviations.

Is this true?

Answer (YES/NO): NO